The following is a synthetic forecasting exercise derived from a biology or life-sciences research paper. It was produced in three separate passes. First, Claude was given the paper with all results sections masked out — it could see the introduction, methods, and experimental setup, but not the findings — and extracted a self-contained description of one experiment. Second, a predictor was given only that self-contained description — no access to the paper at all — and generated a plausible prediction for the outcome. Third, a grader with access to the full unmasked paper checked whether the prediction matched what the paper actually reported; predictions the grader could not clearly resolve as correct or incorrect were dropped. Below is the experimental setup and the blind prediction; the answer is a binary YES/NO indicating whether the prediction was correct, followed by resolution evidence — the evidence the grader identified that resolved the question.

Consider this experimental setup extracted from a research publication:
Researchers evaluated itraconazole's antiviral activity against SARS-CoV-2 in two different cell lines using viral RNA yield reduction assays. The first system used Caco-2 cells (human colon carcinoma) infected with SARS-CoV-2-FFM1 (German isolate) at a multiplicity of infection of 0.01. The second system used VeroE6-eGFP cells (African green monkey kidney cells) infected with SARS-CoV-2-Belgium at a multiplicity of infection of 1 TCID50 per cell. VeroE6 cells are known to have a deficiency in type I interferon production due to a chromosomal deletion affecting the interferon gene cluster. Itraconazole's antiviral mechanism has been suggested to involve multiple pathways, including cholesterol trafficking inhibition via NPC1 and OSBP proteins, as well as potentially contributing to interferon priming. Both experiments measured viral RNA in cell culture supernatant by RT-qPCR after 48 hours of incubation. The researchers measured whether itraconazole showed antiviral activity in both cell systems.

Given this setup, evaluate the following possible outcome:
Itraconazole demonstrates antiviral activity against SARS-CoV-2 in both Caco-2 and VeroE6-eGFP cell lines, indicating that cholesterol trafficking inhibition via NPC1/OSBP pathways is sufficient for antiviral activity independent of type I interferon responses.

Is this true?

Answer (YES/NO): YES